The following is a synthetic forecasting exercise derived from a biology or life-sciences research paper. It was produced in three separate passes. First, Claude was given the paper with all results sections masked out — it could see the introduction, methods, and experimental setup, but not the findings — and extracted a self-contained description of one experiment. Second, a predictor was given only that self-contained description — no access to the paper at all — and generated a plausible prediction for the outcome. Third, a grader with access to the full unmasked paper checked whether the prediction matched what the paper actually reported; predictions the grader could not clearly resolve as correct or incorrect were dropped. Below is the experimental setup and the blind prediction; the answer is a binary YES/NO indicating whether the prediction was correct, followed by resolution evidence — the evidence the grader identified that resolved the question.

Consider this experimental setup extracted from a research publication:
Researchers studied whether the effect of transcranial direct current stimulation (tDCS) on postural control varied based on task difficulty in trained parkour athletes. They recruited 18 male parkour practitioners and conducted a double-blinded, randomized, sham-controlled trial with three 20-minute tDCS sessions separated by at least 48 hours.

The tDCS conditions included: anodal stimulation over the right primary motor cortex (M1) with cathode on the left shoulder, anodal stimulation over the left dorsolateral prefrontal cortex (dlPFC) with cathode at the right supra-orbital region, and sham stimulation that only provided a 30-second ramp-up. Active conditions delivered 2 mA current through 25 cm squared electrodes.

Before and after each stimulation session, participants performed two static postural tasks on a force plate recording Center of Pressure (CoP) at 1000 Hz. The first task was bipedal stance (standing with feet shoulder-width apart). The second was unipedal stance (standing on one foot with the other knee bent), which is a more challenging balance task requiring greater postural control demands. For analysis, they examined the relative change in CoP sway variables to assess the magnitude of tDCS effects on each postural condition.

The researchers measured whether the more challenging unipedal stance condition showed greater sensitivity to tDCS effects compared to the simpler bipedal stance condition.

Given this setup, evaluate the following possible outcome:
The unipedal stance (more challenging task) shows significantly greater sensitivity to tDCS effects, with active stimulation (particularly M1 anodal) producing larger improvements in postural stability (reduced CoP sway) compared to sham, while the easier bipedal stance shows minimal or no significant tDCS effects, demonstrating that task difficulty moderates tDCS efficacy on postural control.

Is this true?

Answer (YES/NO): NO